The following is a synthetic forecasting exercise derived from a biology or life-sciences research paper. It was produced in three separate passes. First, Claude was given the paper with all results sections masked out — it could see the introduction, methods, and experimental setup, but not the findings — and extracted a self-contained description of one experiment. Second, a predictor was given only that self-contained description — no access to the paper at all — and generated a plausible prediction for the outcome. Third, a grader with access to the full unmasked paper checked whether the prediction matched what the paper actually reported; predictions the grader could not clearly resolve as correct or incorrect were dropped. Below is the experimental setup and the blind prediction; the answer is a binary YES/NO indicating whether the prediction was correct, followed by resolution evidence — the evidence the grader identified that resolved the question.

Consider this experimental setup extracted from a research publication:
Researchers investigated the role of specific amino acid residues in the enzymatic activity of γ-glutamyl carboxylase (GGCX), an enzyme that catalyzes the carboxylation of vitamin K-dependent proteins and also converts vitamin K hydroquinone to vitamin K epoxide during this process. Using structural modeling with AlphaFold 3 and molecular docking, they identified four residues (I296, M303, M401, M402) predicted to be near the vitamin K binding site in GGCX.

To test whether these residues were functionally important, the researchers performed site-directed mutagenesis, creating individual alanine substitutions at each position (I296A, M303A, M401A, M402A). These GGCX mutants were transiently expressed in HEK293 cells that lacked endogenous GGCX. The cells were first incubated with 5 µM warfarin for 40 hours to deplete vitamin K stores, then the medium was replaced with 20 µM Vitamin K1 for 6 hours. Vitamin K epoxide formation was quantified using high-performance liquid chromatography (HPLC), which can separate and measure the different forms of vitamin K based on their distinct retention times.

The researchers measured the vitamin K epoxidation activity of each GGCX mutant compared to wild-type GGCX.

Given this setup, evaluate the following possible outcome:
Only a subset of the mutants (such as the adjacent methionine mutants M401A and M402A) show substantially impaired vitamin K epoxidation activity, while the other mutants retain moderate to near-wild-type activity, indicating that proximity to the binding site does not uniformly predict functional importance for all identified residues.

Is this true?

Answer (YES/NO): NO